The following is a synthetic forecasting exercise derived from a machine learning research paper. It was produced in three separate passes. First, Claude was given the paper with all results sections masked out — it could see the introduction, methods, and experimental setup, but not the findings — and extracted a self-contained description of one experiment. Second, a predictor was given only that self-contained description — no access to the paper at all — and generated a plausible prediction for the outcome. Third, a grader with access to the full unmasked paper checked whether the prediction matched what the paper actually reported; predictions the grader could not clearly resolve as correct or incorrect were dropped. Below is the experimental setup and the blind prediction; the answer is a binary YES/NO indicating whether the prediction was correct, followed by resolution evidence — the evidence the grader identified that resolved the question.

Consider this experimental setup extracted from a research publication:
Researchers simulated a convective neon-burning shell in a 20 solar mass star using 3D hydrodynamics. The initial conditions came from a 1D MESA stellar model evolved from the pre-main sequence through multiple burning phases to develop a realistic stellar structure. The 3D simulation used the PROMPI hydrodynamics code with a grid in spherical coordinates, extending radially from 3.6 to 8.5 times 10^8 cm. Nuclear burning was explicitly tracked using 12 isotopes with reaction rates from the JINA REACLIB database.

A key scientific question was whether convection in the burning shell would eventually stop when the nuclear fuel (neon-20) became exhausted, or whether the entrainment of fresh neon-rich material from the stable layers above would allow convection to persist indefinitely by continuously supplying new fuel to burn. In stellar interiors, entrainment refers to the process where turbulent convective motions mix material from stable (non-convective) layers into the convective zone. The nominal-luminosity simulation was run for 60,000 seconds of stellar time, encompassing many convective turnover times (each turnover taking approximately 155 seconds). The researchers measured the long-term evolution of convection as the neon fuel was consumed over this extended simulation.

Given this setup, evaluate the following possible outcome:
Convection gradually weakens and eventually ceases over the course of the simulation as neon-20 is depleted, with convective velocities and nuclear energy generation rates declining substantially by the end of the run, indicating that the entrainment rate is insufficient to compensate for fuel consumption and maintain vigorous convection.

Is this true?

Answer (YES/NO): YES